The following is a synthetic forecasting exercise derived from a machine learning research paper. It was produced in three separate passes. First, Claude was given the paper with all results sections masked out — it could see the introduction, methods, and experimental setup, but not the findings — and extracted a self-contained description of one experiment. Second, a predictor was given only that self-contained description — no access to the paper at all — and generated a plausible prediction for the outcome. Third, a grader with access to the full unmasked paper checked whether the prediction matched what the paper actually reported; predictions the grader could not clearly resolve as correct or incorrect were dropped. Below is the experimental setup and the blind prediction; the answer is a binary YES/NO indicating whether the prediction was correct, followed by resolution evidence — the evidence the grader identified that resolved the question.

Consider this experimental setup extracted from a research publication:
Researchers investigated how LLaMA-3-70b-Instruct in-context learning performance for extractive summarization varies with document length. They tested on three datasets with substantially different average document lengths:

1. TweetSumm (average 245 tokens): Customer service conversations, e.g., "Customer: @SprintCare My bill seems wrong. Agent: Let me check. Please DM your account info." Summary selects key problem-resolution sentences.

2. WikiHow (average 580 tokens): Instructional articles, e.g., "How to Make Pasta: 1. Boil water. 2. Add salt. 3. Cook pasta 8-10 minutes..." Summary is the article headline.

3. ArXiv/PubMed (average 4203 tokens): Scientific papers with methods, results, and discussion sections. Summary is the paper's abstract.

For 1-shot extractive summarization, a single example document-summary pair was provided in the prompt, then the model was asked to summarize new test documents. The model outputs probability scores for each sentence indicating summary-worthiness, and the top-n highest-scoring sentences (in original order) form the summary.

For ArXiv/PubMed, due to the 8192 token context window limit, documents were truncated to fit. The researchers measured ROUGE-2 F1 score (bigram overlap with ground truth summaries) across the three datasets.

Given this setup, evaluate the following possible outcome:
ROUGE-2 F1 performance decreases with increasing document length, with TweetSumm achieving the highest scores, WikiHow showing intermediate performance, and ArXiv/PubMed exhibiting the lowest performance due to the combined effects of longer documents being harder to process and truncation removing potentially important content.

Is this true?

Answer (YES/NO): NO